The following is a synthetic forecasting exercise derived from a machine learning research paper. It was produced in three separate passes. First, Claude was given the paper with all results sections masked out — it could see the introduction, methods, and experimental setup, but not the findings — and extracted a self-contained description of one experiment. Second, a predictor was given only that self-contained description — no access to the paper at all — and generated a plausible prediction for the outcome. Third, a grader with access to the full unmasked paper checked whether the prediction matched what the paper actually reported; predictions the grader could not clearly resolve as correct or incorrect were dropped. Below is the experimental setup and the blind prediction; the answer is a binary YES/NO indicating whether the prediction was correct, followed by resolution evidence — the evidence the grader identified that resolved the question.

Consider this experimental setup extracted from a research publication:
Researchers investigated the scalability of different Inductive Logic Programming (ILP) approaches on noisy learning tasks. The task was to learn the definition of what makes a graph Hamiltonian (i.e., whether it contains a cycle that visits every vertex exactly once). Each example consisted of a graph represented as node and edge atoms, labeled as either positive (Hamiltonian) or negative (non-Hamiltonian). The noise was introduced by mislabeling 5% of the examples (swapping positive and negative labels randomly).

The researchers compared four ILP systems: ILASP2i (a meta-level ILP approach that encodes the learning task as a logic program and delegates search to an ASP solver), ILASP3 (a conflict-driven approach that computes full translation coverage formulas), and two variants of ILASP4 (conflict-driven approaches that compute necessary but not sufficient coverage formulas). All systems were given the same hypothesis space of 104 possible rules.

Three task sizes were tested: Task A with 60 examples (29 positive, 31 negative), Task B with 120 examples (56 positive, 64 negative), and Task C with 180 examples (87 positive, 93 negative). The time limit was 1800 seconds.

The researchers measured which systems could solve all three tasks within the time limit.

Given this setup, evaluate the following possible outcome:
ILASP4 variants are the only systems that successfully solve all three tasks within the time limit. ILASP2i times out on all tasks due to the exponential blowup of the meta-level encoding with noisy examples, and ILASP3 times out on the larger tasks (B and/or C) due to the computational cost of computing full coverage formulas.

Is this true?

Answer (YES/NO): NO